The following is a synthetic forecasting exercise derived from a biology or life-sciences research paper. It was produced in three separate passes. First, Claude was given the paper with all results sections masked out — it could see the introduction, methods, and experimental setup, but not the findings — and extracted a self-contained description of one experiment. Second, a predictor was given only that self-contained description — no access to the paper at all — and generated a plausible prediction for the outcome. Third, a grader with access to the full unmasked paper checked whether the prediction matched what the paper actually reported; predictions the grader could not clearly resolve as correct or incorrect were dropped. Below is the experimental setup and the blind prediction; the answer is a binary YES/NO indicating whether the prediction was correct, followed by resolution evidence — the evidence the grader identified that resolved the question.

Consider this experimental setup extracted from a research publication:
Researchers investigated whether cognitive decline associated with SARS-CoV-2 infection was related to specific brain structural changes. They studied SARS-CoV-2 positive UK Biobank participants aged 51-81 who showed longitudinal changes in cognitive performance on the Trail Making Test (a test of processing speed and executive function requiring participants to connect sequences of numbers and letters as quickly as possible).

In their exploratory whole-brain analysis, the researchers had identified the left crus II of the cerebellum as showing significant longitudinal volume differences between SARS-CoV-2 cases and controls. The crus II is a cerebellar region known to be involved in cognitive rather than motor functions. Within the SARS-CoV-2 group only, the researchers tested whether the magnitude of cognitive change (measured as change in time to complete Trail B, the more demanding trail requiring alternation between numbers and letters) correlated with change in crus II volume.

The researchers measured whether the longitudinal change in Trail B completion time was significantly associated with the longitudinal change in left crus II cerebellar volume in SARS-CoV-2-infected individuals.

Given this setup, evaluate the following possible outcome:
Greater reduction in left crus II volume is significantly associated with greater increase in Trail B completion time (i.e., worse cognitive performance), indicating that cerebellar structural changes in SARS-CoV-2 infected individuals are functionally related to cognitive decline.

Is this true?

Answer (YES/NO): YES